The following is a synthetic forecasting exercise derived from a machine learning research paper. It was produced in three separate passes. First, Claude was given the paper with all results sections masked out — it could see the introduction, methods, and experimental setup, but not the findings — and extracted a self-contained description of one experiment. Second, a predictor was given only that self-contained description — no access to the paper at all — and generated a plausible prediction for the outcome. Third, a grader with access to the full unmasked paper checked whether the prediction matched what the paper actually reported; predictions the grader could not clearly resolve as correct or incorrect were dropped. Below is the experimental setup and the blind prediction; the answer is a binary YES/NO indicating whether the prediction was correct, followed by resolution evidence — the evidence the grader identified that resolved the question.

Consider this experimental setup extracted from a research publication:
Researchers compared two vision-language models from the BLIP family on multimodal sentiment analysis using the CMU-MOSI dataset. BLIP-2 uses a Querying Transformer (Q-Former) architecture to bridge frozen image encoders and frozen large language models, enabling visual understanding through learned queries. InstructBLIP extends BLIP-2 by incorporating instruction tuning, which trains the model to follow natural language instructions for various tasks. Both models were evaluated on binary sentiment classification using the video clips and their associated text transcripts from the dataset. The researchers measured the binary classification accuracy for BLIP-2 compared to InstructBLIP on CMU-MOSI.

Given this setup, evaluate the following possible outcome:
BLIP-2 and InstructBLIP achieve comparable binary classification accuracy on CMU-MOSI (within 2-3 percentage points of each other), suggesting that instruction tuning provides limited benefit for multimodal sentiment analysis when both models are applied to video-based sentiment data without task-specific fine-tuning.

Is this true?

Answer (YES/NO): YES